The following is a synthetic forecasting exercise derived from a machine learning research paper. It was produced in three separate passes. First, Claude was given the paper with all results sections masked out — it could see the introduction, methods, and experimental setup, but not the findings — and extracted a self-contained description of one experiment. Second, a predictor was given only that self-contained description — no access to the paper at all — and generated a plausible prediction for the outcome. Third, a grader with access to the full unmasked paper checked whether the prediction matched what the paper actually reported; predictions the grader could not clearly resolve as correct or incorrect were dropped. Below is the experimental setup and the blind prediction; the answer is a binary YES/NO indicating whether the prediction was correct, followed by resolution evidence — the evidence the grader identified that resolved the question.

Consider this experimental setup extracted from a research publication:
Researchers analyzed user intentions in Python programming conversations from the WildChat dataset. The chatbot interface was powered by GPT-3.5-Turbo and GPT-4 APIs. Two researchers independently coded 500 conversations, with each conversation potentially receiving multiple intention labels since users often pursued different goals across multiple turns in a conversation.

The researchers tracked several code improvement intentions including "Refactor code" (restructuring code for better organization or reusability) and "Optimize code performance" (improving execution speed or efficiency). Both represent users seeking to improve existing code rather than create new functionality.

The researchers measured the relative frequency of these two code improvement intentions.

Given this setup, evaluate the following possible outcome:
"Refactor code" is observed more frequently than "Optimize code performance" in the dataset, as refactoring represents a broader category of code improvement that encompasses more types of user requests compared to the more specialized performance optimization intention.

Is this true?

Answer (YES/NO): YES